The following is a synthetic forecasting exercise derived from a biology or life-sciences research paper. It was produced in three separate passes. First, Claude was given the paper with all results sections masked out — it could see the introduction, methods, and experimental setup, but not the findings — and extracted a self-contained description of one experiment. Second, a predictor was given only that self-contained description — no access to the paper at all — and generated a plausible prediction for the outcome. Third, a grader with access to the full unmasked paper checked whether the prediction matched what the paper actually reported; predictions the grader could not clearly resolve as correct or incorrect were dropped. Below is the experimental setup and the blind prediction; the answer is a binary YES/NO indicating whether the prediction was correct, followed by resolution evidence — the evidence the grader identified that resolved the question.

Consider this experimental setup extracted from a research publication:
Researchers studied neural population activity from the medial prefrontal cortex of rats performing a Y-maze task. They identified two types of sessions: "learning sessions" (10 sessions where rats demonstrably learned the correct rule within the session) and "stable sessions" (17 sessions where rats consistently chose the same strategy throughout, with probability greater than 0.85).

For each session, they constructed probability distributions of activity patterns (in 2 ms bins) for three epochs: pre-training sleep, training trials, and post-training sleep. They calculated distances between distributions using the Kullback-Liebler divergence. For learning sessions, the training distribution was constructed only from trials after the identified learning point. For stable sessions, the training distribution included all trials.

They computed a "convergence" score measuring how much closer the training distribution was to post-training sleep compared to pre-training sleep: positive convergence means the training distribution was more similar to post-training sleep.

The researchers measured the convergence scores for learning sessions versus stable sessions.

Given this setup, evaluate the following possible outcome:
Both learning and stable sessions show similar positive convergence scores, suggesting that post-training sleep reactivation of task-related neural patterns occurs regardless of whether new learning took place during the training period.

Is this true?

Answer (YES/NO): NO